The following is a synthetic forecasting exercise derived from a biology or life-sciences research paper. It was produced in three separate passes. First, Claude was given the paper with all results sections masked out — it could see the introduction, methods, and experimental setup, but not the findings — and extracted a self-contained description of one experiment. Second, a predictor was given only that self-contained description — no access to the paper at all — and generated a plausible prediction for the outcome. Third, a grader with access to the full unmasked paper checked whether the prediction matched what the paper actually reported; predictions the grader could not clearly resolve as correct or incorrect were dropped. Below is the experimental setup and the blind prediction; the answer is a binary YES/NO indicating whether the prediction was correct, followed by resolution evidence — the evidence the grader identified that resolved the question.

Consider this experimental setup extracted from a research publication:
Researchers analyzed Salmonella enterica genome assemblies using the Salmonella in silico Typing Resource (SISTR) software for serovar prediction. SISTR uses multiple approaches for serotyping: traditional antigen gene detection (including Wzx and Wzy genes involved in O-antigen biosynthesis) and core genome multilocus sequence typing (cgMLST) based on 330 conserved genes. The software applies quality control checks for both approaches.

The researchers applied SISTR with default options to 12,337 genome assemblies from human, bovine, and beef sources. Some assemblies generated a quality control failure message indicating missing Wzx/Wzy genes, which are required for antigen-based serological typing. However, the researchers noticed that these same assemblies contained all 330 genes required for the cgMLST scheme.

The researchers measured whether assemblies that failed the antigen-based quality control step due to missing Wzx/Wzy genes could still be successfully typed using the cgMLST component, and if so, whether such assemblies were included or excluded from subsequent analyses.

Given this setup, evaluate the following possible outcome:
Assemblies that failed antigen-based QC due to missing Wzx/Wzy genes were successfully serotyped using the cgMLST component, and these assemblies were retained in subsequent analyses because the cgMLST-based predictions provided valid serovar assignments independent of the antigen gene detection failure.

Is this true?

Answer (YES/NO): YES